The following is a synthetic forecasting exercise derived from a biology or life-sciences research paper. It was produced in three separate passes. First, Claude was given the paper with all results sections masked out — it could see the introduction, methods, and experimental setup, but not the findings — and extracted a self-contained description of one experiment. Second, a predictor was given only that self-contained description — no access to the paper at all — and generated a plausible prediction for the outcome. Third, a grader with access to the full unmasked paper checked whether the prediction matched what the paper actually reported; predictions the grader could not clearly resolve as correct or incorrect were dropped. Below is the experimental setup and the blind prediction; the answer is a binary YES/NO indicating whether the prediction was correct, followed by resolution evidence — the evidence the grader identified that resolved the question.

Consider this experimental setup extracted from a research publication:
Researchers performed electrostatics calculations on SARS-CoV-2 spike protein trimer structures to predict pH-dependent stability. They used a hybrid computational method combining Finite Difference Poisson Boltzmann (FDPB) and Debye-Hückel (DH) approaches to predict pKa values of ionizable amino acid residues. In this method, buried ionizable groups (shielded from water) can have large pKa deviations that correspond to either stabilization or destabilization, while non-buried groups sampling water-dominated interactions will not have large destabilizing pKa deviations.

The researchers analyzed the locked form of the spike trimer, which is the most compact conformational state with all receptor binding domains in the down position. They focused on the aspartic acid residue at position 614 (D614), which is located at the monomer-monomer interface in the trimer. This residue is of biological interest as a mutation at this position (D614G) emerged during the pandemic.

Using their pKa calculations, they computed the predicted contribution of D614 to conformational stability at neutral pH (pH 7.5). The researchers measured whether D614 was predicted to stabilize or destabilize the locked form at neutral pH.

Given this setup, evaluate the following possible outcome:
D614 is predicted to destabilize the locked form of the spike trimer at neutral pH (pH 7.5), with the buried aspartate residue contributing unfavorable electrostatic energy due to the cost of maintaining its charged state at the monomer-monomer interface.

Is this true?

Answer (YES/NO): YES